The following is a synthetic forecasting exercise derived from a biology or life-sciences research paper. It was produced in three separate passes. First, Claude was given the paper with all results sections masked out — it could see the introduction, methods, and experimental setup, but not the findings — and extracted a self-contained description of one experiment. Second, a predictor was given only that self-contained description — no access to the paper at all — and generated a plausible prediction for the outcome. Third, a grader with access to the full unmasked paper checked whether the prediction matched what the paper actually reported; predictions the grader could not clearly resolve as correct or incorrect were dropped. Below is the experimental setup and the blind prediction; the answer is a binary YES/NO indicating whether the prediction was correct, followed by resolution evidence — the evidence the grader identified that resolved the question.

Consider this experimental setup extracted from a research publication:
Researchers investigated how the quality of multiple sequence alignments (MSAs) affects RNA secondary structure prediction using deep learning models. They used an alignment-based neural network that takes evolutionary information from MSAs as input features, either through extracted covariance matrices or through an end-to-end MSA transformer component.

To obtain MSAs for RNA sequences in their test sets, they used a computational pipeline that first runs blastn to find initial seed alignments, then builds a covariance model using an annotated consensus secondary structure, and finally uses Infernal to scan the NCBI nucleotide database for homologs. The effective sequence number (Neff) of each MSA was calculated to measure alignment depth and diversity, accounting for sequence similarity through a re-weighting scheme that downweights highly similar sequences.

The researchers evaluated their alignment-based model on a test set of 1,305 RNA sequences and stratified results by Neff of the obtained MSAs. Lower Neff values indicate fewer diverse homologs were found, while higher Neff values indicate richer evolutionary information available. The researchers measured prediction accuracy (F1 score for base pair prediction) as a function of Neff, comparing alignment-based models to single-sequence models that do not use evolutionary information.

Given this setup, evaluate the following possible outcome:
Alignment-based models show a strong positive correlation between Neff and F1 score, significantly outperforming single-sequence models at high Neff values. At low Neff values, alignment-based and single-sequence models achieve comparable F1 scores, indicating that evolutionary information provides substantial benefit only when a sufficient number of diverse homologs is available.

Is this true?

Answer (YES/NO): NO